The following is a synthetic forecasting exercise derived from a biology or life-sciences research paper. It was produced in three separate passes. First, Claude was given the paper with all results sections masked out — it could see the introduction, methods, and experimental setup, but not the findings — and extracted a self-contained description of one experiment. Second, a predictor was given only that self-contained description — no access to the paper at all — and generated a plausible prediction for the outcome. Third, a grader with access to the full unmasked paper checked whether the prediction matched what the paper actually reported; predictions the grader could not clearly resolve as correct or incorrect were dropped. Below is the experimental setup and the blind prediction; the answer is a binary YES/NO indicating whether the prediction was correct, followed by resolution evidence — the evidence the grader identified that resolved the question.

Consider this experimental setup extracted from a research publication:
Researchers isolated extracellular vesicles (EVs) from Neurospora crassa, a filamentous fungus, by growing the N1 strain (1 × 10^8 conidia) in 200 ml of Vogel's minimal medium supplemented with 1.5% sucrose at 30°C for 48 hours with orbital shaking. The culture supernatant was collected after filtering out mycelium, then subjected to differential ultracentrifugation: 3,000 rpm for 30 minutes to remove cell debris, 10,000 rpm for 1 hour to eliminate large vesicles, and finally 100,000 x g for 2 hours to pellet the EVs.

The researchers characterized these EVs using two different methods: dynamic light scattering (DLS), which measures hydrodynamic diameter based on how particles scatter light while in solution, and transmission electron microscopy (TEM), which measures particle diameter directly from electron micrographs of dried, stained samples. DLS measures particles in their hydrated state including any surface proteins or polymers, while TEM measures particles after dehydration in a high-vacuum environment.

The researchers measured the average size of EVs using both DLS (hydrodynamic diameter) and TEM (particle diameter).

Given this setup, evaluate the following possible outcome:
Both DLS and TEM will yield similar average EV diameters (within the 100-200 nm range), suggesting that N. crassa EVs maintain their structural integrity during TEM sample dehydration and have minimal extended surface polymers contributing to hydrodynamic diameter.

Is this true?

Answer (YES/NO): NO